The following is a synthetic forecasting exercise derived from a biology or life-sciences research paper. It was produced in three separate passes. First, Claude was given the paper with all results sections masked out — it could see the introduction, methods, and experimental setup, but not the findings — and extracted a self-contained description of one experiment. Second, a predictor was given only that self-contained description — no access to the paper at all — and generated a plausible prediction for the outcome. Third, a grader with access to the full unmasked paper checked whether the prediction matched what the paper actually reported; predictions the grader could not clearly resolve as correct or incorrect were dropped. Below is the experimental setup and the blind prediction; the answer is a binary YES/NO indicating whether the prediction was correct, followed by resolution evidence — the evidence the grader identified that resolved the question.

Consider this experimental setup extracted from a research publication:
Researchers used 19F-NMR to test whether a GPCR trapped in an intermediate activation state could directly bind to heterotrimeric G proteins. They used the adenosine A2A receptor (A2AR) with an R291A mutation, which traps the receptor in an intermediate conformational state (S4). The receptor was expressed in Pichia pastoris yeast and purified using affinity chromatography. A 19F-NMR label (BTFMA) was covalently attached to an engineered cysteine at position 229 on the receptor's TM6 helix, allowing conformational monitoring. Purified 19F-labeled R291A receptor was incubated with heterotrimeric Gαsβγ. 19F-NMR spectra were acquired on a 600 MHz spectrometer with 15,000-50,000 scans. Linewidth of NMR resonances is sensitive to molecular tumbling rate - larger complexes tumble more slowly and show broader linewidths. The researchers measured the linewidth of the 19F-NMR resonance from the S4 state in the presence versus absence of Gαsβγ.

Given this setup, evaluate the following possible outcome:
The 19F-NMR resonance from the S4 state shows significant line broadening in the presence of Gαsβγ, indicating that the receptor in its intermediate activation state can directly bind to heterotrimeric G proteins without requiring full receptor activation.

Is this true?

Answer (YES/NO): YES